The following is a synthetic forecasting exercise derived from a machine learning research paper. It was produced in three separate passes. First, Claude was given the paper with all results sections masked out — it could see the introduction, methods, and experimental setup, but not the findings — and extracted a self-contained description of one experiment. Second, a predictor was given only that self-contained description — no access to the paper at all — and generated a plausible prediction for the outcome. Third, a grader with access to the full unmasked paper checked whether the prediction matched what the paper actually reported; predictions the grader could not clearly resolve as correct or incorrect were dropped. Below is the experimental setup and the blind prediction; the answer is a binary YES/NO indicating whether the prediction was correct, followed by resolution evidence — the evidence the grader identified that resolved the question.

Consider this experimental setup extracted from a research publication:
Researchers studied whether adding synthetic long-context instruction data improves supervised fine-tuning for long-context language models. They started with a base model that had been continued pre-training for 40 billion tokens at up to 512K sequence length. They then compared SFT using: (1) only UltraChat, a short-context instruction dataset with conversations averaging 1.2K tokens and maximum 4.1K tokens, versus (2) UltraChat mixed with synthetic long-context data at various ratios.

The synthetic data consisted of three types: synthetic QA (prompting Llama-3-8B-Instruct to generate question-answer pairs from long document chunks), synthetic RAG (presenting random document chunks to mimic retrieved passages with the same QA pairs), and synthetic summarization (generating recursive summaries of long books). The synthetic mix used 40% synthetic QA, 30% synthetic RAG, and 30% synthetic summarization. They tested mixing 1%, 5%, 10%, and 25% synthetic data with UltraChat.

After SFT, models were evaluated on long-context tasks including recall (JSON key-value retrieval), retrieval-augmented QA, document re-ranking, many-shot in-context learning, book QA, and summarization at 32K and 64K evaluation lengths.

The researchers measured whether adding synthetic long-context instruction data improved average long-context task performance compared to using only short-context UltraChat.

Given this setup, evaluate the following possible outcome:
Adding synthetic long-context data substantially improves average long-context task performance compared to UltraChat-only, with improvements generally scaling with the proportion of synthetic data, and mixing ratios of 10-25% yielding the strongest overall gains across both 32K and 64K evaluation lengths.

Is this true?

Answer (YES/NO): NO